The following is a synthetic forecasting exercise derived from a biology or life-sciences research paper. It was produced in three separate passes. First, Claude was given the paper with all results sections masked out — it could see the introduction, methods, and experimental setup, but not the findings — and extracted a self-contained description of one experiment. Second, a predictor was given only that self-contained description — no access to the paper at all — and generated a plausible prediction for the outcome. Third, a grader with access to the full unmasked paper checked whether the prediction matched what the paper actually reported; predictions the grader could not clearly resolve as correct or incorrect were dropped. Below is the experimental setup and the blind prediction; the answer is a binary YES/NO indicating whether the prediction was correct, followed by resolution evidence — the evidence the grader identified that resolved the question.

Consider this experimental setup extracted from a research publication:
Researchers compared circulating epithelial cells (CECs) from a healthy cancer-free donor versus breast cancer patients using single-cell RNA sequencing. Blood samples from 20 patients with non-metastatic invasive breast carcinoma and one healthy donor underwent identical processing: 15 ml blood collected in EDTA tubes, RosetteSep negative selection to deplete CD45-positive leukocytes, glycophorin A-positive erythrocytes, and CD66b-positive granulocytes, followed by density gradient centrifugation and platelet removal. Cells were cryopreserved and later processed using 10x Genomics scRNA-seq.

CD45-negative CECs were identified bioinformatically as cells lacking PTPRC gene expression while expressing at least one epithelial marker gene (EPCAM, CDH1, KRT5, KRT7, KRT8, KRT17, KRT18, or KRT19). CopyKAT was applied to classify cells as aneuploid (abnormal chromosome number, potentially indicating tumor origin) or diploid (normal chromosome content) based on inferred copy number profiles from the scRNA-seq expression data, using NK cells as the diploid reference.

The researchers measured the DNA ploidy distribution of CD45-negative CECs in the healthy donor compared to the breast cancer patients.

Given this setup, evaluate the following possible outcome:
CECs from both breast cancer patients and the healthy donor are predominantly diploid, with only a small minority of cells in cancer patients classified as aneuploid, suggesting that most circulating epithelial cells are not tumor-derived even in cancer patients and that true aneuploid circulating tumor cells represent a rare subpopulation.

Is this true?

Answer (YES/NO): NO